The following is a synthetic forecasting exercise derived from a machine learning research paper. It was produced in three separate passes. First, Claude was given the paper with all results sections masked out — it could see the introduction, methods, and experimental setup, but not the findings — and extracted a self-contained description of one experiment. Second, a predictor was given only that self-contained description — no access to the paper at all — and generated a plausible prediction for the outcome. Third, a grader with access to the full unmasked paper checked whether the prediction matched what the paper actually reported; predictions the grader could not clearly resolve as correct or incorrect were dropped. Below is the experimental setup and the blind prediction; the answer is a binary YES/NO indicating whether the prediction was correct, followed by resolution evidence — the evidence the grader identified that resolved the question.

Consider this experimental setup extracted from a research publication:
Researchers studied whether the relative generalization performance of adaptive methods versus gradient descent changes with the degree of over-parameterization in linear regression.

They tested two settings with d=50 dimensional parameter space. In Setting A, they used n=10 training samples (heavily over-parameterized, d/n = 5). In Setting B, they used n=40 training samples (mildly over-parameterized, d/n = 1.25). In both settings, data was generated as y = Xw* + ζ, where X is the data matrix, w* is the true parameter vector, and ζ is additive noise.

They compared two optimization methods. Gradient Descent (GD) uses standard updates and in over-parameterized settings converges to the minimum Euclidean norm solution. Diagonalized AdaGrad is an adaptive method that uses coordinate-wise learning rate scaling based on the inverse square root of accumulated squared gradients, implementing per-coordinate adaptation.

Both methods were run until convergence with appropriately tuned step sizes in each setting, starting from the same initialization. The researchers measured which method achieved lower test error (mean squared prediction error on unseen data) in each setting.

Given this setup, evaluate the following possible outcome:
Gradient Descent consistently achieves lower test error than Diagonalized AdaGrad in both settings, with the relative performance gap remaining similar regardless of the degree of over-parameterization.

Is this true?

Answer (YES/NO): NO